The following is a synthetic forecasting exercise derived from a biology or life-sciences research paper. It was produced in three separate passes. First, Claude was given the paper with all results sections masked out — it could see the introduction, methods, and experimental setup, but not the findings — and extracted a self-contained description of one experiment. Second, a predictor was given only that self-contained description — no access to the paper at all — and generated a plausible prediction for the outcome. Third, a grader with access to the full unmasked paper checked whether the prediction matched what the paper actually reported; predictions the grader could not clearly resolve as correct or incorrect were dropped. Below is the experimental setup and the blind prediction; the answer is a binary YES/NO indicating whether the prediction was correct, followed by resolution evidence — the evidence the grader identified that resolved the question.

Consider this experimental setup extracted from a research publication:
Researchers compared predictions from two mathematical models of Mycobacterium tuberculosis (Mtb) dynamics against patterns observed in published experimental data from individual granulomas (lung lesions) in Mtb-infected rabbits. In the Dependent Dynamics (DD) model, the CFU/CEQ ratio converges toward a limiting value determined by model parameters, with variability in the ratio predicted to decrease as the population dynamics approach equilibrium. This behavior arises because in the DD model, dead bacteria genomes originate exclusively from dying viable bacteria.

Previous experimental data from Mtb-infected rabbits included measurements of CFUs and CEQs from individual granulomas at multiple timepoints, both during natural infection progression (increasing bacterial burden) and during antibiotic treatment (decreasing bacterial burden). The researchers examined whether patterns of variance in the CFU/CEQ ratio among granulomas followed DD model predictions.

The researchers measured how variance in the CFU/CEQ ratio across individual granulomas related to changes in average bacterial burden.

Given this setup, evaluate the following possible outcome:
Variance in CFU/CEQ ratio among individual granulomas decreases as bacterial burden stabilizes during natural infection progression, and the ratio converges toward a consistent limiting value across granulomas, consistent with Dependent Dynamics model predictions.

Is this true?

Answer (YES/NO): NO